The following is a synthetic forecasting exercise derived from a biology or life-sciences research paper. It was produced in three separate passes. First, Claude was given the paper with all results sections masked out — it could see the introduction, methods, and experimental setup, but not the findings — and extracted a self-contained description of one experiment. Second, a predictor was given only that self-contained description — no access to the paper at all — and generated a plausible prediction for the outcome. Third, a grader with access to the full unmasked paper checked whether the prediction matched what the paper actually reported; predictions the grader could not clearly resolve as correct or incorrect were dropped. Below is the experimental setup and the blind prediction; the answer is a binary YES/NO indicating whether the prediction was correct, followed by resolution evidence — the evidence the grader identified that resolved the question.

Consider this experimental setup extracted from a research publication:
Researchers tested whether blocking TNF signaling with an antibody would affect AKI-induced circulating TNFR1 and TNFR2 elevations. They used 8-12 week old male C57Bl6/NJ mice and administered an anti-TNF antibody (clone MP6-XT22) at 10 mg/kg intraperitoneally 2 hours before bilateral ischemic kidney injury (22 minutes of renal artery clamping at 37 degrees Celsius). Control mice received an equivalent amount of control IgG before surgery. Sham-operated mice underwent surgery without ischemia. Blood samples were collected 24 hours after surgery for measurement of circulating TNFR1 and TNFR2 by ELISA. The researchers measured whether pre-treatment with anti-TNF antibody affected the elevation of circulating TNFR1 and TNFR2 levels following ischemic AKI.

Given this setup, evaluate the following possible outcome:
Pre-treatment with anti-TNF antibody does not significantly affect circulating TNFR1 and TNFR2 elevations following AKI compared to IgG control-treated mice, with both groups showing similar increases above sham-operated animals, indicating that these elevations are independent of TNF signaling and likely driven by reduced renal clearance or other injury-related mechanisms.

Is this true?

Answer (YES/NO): YES